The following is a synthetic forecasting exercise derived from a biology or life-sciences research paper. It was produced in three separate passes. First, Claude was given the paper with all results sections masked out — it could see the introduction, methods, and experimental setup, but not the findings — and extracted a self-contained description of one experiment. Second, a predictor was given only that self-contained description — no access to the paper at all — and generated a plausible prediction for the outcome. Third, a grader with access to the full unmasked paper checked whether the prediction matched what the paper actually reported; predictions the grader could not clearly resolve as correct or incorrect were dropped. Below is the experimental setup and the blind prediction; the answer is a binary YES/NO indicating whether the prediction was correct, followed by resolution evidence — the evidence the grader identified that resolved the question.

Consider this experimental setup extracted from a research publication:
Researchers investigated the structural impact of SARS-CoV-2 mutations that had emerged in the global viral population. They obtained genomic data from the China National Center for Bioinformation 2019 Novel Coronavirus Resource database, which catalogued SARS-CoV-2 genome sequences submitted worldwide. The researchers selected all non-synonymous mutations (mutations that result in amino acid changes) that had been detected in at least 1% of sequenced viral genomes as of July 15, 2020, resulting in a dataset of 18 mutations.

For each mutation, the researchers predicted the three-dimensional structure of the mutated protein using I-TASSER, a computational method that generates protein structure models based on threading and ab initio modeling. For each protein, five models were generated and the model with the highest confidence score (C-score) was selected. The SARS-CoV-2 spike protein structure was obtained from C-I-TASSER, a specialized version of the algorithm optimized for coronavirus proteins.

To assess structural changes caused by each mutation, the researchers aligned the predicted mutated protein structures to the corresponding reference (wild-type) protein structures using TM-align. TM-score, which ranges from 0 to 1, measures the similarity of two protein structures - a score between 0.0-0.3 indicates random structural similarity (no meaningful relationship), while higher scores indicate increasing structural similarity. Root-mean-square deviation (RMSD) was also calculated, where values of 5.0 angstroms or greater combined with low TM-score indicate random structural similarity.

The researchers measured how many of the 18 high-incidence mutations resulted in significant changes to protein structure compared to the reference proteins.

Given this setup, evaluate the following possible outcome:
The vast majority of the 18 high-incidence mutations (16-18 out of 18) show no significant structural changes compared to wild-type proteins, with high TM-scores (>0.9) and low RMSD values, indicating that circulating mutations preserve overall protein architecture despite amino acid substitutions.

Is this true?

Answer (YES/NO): NO